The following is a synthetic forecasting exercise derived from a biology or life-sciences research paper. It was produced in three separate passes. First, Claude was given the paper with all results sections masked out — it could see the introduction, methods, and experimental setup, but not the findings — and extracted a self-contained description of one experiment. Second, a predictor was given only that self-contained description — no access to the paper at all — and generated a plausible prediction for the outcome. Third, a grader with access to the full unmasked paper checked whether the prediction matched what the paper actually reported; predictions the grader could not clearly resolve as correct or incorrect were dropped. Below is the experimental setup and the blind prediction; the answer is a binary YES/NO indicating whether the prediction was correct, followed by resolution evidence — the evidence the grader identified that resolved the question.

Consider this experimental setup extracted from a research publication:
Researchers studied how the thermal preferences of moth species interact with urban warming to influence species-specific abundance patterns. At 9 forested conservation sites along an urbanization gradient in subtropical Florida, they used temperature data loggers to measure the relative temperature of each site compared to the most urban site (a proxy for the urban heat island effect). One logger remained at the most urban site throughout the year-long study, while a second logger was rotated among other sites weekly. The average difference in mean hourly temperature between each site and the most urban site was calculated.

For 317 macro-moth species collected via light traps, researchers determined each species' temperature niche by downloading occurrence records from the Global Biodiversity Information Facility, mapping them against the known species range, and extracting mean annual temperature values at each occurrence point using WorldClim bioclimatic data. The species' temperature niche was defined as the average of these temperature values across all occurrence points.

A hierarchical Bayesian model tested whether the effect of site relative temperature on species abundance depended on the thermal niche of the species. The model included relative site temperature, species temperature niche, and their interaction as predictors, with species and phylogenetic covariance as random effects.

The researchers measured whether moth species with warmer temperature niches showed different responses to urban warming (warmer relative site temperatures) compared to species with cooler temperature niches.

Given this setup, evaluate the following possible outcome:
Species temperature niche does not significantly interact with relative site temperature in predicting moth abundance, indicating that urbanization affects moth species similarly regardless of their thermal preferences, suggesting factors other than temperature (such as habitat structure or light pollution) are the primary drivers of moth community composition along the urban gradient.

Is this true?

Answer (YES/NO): NO